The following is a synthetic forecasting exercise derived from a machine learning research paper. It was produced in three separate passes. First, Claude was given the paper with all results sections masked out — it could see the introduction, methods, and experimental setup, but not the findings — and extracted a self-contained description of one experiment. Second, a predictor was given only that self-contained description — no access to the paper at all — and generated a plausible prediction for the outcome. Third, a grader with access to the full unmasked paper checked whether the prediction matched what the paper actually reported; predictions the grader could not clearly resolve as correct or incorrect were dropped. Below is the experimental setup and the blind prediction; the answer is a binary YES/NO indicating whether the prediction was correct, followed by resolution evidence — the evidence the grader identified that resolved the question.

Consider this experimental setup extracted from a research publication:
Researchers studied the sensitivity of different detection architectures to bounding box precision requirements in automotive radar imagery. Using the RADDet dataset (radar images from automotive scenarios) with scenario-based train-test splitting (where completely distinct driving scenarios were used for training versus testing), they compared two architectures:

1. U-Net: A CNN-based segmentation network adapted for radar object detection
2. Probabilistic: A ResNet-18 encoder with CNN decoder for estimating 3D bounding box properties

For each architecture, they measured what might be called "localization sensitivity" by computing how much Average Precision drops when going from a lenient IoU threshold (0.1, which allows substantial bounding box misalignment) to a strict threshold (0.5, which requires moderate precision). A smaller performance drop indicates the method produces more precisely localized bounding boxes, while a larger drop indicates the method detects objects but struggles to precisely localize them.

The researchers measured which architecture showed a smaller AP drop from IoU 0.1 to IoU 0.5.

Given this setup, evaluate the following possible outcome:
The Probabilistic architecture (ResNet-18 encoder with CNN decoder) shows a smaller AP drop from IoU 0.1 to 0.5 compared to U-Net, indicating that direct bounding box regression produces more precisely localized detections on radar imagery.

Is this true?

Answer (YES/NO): NO